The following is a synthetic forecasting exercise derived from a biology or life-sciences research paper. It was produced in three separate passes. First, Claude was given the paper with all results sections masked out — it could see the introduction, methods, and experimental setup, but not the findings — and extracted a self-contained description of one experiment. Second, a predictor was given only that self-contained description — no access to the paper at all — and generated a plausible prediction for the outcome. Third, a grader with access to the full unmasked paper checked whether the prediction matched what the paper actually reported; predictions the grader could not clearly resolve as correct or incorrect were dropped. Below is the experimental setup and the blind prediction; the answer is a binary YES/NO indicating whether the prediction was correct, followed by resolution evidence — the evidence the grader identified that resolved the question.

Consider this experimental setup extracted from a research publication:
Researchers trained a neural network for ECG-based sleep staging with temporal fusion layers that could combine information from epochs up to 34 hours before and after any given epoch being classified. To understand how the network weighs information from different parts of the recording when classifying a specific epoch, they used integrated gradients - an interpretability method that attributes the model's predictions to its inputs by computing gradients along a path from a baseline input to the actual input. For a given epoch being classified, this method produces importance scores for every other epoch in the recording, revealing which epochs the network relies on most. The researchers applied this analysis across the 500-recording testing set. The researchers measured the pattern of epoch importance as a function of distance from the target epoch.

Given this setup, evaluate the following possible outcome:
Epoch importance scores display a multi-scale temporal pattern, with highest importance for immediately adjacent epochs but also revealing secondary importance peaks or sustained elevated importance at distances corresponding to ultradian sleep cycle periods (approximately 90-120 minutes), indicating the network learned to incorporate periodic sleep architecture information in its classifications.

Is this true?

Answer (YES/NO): NO